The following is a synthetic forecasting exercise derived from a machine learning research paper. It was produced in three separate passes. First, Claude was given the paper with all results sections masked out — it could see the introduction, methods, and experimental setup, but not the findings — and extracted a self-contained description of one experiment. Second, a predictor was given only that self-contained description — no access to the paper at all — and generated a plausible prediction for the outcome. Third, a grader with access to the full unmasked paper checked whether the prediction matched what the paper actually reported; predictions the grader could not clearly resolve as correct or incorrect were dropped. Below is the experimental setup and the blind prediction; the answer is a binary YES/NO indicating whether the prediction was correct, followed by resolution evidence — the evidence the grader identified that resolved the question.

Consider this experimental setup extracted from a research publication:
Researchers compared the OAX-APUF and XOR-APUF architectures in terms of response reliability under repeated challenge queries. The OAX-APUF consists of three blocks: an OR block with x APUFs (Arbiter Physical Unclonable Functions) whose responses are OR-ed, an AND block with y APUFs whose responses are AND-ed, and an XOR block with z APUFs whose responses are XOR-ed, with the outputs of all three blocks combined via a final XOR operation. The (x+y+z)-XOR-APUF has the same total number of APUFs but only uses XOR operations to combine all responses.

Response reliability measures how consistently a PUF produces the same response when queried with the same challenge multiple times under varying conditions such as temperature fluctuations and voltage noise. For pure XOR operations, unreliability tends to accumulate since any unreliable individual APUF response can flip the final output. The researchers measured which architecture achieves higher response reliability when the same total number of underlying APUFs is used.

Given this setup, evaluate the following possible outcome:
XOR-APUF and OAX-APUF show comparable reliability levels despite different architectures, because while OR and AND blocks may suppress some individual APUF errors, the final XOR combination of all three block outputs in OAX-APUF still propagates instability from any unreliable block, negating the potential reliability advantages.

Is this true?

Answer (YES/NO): NO